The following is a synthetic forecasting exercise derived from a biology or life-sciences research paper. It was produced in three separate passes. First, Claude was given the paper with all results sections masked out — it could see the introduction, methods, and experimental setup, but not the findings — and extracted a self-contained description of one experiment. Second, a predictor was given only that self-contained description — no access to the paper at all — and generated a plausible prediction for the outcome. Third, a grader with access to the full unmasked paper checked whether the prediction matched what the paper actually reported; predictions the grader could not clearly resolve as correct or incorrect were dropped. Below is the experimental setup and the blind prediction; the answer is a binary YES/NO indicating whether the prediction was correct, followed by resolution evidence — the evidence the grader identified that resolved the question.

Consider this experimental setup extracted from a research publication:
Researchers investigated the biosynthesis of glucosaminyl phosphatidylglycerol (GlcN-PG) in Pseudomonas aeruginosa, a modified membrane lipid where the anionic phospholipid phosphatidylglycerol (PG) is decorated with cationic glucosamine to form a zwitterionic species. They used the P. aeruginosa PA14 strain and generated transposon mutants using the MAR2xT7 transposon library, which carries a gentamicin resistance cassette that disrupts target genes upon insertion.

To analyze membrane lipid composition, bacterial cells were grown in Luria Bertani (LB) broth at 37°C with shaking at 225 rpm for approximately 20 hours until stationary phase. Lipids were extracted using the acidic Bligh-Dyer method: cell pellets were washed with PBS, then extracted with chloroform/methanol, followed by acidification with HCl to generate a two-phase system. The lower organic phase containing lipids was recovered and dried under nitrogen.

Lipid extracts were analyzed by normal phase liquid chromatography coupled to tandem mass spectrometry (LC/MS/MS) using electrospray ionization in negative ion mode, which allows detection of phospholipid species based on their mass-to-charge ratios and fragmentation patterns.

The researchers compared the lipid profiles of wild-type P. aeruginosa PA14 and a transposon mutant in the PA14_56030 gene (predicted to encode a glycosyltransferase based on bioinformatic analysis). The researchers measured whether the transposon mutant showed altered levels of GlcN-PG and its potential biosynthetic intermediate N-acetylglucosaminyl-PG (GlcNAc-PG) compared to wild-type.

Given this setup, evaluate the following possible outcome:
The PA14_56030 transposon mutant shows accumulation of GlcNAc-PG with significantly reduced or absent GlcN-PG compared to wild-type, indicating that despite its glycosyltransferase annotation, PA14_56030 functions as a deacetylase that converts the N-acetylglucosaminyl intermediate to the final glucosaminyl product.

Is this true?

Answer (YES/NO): NO